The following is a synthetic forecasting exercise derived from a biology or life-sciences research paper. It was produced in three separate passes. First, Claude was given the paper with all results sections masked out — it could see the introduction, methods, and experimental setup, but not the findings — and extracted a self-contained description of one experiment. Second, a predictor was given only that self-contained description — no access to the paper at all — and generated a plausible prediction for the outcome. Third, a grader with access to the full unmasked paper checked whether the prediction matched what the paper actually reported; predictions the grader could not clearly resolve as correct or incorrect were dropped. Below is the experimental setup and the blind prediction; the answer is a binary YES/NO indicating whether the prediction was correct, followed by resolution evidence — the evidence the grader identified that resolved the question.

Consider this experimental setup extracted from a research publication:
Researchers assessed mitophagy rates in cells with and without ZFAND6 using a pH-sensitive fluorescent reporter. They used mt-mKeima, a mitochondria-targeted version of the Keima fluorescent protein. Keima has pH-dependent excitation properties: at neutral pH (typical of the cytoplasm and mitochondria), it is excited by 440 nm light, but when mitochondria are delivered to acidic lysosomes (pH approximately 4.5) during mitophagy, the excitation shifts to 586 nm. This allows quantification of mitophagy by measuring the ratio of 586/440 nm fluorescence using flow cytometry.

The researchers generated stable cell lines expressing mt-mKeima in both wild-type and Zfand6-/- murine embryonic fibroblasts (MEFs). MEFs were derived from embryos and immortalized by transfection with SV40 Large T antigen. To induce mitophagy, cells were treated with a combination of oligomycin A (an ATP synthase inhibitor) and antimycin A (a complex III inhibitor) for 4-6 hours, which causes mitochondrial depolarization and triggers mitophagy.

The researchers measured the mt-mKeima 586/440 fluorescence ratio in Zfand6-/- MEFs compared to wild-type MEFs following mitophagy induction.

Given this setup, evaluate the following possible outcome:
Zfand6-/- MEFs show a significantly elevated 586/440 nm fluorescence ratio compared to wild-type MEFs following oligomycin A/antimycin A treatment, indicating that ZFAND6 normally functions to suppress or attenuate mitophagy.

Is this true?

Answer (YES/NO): NO